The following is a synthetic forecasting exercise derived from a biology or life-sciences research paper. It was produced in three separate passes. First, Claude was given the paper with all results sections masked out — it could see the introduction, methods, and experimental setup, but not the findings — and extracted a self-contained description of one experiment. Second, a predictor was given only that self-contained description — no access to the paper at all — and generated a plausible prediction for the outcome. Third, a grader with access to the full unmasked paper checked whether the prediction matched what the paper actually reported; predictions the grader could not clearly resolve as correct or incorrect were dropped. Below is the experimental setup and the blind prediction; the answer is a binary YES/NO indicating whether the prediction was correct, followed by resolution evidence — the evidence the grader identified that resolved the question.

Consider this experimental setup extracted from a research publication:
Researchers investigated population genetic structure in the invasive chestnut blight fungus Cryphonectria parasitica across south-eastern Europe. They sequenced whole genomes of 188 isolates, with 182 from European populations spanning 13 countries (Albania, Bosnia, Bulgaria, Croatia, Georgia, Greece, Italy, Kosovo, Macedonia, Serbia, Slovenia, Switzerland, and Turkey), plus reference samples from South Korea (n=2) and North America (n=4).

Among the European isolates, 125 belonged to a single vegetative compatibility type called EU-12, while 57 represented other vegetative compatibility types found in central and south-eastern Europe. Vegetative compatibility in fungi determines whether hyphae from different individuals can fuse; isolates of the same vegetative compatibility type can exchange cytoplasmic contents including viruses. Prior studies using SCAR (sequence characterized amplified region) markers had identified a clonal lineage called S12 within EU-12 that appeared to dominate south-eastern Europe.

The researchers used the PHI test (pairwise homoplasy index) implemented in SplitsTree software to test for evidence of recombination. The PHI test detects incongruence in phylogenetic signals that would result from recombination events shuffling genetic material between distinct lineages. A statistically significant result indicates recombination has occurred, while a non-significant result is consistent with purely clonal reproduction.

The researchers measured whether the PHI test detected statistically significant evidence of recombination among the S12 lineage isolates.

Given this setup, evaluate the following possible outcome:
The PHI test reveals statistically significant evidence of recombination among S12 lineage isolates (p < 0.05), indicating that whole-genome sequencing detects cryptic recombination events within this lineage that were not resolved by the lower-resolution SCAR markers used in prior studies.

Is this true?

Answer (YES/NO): YES